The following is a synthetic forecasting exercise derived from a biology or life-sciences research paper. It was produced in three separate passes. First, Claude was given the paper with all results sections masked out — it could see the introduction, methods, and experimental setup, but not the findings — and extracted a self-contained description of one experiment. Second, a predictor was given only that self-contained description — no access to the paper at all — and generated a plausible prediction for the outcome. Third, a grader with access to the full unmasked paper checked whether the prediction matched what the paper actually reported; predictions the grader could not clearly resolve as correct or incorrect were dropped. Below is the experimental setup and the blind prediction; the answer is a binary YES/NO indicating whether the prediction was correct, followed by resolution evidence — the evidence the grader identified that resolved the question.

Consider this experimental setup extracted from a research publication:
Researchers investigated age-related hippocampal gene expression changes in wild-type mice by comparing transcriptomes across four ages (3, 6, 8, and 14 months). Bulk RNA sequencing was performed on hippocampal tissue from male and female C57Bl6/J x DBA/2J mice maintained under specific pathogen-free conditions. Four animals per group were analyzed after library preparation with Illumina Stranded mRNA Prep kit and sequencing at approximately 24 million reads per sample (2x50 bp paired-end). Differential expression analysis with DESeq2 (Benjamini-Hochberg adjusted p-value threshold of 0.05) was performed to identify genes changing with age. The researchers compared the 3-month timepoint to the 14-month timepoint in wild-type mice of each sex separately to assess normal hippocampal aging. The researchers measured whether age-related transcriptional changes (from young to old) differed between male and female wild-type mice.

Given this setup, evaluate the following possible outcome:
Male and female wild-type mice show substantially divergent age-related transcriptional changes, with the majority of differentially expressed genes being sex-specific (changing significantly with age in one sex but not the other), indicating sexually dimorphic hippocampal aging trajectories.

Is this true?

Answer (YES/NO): YES